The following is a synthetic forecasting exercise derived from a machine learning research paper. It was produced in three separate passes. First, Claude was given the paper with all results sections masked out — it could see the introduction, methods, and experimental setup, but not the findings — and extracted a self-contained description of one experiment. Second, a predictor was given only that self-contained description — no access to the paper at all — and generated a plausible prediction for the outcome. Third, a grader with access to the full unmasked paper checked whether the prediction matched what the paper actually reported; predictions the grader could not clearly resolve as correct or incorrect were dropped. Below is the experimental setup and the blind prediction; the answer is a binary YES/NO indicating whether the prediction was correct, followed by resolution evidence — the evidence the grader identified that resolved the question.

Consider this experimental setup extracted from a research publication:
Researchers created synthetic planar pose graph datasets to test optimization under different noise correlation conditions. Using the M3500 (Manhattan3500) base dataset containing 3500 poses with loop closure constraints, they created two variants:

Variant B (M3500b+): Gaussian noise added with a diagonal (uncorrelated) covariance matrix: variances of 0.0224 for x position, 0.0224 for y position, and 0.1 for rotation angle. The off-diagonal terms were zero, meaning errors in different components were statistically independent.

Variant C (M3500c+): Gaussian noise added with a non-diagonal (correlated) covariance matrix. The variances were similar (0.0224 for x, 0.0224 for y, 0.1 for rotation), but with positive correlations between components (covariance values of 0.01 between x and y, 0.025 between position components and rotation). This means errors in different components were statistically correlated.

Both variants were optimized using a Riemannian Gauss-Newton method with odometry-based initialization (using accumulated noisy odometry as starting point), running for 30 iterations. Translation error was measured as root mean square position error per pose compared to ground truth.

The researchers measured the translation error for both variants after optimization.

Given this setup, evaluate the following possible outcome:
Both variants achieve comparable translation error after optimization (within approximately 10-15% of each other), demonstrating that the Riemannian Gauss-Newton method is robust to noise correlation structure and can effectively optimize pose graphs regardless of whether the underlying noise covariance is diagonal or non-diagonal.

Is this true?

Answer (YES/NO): YES